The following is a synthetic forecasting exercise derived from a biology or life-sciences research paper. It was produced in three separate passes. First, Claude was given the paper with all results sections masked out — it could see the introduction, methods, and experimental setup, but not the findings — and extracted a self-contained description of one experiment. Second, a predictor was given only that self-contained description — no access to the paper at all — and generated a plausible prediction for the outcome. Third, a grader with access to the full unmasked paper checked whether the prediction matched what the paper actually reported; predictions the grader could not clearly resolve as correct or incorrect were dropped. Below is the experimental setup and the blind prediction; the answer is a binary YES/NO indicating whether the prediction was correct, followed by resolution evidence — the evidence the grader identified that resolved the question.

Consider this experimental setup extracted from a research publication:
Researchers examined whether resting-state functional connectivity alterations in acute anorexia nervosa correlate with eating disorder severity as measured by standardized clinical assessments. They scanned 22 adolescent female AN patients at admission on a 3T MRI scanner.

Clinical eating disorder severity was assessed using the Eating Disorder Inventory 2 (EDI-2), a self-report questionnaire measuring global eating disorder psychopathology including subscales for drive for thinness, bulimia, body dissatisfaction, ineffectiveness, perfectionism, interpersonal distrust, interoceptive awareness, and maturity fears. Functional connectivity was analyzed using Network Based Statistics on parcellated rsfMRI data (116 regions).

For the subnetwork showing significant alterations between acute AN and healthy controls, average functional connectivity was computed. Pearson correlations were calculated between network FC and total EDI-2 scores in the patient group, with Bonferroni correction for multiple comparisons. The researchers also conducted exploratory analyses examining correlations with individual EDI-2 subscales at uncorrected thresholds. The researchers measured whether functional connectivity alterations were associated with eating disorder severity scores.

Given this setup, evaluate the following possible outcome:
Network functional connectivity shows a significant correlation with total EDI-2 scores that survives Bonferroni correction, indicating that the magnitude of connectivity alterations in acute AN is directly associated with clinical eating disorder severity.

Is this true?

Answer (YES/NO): NO